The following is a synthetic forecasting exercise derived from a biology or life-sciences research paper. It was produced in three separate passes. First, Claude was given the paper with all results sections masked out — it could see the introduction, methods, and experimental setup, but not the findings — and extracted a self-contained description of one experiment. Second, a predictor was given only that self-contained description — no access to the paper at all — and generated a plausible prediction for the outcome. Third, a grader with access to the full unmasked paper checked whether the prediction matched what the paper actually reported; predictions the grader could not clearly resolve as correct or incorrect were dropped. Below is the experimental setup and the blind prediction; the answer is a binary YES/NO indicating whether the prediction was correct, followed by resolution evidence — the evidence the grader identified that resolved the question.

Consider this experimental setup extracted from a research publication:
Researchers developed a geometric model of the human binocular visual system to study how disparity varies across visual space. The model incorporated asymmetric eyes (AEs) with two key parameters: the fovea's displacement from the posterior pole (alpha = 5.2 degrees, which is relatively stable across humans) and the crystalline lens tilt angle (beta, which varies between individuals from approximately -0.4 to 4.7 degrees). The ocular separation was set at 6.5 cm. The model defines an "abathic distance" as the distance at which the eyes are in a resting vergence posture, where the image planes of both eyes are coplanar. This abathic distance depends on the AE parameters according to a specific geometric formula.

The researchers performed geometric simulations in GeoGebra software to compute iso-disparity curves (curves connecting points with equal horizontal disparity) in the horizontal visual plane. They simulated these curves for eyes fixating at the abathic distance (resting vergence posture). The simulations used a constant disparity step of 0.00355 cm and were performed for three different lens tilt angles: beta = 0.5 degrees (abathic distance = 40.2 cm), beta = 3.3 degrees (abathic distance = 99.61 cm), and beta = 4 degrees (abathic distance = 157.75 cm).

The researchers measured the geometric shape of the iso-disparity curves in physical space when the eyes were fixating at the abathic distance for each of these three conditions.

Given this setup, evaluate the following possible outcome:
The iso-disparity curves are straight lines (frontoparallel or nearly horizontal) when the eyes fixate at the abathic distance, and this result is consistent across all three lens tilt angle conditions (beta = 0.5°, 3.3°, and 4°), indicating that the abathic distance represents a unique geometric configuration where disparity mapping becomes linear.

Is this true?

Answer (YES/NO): YES